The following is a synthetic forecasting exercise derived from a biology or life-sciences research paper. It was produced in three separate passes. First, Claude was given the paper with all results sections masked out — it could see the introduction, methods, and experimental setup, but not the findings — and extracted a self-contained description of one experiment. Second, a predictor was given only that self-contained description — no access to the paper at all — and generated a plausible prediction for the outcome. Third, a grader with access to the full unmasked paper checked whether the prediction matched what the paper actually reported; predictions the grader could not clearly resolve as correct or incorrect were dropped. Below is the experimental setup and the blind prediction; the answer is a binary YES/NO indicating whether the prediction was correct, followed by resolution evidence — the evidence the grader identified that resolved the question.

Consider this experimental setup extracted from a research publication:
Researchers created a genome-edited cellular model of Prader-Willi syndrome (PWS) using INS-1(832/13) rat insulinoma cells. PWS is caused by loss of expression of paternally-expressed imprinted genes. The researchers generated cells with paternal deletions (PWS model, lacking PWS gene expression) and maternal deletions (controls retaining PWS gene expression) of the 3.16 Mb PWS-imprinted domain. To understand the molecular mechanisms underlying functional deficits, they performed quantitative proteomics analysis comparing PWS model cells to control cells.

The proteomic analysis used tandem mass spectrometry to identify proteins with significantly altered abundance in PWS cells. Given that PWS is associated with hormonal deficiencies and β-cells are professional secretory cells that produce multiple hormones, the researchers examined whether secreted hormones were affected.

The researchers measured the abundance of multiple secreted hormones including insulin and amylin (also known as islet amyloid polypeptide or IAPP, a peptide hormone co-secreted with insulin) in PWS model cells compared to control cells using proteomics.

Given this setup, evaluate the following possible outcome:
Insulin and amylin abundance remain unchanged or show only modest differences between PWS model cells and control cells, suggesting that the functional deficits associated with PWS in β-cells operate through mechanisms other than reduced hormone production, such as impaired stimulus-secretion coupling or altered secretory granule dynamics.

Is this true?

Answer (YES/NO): NO